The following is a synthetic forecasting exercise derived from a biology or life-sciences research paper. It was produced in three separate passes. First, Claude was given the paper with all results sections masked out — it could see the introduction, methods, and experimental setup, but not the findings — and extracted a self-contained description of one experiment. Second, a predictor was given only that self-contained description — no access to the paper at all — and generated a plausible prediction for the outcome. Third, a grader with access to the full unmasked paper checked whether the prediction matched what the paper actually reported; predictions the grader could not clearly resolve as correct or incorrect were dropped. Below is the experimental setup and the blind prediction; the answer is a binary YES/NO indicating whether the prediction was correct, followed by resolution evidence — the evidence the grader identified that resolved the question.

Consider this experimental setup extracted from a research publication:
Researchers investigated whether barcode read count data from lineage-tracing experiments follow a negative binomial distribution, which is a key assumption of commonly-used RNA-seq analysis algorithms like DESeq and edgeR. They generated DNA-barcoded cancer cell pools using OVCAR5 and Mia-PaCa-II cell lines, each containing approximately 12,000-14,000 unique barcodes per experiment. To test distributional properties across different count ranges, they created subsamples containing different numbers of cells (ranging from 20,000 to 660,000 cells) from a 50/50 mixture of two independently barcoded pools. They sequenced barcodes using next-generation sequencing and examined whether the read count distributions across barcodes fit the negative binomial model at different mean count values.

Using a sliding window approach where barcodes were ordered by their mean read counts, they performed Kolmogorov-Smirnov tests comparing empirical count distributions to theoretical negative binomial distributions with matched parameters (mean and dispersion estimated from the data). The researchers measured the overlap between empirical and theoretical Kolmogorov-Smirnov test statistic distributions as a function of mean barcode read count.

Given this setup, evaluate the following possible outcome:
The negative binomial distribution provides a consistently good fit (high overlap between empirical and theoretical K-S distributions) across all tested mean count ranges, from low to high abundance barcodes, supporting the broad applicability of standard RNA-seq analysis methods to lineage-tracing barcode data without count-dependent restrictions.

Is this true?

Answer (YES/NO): NO